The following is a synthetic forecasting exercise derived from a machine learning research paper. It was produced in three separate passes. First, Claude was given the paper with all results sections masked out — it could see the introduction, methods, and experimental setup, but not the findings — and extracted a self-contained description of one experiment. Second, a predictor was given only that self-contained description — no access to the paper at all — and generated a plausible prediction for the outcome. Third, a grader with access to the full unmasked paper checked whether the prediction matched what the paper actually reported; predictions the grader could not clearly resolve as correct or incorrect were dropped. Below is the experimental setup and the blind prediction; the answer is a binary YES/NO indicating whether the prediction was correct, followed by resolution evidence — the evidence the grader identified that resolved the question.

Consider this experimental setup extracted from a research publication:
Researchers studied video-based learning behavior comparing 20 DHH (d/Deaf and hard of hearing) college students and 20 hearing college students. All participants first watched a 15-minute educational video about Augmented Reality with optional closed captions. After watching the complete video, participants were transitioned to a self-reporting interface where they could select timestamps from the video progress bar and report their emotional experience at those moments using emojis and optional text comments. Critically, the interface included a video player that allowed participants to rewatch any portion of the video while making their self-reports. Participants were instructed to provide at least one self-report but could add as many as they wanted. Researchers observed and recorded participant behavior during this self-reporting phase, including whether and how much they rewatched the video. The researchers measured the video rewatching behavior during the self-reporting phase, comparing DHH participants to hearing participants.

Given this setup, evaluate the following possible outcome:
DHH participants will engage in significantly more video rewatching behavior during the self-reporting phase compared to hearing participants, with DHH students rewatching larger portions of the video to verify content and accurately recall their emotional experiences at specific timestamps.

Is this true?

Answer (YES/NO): YES